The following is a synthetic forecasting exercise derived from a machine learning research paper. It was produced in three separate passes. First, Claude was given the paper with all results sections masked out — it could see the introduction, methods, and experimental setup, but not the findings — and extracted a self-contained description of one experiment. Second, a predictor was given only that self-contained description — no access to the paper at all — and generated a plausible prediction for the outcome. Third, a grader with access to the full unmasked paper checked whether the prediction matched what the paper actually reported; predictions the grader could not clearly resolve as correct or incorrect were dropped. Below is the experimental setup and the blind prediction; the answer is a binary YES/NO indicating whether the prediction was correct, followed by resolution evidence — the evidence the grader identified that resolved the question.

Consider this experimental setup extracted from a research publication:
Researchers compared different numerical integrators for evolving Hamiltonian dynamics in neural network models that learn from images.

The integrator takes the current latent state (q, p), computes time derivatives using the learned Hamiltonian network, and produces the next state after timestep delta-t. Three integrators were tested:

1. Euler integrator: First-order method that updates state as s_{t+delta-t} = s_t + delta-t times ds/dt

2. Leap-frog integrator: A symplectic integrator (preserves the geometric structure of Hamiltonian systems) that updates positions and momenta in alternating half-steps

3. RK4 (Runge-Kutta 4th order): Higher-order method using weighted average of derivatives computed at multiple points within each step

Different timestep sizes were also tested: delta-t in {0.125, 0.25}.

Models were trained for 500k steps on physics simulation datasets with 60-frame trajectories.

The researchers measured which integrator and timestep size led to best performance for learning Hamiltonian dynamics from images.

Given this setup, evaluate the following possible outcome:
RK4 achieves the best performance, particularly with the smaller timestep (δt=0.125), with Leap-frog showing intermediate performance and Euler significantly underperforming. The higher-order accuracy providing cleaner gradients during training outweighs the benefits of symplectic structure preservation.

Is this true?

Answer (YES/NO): NO